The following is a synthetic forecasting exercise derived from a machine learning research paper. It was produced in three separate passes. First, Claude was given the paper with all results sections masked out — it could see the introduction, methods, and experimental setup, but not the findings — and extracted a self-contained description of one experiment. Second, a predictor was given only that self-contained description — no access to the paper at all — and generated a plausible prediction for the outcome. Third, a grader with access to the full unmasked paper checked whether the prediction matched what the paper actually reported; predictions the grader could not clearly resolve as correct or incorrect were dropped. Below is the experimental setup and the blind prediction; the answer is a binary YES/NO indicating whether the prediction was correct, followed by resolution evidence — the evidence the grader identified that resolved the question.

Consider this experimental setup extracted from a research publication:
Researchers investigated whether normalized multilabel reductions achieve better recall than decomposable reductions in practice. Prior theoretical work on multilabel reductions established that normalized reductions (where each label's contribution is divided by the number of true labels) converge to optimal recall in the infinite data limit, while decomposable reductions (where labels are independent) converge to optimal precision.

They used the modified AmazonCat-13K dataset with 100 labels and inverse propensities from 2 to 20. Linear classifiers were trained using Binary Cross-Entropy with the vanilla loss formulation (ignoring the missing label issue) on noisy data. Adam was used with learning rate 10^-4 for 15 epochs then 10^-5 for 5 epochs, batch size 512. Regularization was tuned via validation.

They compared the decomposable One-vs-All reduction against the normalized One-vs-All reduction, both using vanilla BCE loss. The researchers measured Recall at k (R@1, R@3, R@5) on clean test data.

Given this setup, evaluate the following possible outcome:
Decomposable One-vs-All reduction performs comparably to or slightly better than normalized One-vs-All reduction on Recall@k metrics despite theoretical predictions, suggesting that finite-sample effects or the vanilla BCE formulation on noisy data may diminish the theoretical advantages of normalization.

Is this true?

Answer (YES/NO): NO